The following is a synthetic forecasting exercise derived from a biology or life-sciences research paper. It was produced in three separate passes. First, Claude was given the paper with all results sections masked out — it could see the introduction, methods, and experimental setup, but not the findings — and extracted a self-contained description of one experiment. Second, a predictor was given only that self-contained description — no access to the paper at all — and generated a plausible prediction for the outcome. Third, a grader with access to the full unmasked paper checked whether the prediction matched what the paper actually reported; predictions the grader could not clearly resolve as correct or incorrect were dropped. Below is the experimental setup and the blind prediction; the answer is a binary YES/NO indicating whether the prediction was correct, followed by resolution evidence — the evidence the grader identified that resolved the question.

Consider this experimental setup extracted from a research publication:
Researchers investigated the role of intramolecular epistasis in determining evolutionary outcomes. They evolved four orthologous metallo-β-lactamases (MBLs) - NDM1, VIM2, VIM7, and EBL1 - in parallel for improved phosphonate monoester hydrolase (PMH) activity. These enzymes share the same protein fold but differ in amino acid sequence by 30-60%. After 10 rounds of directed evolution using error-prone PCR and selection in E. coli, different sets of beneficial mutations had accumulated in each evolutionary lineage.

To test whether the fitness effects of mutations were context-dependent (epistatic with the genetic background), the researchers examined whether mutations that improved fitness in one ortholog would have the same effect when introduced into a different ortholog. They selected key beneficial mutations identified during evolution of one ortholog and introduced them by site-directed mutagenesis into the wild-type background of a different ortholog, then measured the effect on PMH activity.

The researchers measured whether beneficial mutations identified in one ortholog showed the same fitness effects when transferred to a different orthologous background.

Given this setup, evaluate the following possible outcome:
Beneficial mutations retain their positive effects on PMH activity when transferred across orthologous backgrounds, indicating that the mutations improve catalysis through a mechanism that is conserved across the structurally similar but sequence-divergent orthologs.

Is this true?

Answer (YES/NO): NO